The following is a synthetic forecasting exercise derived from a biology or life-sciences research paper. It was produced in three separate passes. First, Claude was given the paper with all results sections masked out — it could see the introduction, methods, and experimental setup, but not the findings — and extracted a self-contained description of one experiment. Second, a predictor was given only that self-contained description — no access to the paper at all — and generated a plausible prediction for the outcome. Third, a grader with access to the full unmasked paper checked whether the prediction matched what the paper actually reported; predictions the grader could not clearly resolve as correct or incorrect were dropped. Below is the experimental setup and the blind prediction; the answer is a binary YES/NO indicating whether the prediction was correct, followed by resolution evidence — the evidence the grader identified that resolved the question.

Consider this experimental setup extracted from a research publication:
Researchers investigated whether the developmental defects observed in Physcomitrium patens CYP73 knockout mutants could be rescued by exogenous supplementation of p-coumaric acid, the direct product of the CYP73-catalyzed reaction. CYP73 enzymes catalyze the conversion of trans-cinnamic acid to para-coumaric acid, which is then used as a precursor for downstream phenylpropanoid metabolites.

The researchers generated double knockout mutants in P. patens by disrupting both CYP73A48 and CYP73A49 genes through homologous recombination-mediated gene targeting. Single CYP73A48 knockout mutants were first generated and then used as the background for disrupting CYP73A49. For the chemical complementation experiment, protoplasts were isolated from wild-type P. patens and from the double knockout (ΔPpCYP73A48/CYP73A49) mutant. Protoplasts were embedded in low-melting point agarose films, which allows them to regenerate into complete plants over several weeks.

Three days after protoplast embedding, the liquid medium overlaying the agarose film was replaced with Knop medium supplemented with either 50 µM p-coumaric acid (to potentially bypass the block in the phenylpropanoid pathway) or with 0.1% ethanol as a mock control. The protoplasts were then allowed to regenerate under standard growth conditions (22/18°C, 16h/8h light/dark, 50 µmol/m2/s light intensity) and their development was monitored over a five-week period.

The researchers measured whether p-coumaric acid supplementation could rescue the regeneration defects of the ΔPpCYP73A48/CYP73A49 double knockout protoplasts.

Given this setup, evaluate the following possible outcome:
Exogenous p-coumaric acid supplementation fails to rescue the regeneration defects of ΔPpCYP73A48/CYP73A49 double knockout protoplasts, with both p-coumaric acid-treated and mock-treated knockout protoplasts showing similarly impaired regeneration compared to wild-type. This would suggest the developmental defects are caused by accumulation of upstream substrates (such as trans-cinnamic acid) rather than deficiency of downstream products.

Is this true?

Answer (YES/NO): NO